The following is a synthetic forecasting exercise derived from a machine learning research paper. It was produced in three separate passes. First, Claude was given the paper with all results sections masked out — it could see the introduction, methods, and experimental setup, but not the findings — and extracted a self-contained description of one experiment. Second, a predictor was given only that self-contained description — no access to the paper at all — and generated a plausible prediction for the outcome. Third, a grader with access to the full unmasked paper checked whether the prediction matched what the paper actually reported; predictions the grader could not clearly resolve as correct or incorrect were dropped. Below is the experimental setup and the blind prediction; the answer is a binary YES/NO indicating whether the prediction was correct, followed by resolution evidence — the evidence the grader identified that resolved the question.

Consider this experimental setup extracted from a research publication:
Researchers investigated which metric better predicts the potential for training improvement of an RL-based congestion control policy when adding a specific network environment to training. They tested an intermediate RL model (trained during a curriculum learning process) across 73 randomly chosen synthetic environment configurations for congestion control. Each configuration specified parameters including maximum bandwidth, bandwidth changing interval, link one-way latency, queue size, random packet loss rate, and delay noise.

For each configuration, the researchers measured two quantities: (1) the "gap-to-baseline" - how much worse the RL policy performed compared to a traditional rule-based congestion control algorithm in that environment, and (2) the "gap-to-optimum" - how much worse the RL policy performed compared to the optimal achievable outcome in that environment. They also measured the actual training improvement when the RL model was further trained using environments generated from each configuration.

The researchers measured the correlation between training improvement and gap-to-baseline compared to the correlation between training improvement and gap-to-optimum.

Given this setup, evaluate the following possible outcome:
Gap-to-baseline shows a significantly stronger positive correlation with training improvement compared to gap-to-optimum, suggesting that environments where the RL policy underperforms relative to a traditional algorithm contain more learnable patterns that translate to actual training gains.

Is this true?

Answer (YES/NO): YES